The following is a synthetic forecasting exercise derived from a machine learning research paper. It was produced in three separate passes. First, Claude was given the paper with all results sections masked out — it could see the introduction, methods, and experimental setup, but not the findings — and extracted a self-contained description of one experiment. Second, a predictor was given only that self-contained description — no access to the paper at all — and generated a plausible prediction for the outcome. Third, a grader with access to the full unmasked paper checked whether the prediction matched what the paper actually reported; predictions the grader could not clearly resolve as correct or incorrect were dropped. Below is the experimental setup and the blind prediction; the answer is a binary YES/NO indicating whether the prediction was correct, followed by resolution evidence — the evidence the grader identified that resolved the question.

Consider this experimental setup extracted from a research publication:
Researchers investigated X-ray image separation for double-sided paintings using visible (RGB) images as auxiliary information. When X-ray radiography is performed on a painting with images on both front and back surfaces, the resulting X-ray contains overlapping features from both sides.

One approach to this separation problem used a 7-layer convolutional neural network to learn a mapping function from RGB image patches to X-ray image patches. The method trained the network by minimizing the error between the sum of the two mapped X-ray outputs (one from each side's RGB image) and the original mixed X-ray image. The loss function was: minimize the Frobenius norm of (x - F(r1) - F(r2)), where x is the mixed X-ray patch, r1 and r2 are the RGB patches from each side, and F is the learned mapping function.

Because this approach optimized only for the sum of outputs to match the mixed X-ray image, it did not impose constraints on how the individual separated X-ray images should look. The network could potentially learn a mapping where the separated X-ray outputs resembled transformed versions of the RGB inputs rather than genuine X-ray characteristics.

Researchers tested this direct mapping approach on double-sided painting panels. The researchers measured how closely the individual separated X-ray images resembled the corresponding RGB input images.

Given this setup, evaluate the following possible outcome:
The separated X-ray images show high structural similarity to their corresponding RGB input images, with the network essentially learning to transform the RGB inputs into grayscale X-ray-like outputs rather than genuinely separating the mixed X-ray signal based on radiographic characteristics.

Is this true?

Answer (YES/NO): YES